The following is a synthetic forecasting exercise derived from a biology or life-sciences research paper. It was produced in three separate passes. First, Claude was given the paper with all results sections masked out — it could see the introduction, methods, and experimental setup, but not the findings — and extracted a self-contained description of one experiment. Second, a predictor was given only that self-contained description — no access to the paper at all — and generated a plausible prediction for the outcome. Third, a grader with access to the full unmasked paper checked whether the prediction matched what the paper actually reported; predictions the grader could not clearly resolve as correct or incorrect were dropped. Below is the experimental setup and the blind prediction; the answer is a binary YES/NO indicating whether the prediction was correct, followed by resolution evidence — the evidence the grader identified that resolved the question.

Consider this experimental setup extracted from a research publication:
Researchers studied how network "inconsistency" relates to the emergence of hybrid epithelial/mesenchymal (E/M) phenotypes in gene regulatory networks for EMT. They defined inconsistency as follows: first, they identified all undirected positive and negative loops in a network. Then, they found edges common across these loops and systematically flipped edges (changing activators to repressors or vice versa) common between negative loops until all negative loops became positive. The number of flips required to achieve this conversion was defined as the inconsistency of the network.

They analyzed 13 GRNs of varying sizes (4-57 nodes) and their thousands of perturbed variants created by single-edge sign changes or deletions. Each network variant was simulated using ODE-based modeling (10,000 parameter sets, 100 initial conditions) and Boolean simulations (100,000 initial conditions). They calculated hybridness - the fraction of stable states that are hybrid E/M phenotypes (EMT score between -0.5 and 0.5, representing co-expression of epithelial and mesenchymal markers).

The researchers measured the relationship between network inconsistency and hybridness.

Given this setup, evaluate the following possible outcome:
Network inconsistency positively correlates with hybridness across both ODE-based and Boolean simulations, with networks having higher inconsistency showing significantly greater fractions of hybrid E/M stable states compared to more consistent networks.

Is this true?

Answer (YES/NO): NO